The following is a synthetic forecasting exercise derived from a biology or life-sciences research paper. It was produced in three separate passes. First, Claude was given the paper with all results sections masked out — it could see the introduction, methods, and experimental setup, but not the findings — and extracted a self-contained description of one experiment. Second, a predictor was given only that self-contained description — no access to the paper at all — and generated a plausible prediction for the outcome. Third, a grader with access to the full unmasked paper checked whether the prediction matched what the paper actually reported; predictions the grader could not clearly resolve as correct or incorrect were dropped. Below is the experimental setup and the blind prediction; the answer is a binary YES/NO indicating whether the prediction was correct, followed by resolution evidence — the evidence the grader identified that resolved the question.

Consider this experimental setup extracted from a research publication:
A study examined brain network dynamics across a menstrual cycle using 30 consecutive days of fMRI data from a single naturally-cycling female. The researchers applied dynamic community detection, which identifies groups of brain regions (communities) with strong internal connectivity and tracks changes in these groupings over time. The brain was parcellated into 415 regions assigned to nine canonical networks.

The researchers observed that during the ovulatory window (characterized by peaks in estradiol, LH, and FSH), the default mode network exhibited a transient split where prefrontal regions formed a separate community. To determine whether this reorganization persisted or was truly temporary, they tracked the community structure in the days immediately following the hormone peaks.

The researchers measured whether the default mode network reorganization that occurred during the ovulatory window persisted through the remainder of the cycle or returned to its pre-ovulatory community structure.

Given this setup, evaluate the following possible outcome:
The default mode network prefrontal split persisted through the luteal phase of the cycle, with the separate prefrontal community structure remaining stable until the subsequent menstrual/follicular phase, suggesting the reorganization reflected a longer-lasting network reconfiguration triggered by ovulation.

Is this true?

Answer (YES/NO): NO